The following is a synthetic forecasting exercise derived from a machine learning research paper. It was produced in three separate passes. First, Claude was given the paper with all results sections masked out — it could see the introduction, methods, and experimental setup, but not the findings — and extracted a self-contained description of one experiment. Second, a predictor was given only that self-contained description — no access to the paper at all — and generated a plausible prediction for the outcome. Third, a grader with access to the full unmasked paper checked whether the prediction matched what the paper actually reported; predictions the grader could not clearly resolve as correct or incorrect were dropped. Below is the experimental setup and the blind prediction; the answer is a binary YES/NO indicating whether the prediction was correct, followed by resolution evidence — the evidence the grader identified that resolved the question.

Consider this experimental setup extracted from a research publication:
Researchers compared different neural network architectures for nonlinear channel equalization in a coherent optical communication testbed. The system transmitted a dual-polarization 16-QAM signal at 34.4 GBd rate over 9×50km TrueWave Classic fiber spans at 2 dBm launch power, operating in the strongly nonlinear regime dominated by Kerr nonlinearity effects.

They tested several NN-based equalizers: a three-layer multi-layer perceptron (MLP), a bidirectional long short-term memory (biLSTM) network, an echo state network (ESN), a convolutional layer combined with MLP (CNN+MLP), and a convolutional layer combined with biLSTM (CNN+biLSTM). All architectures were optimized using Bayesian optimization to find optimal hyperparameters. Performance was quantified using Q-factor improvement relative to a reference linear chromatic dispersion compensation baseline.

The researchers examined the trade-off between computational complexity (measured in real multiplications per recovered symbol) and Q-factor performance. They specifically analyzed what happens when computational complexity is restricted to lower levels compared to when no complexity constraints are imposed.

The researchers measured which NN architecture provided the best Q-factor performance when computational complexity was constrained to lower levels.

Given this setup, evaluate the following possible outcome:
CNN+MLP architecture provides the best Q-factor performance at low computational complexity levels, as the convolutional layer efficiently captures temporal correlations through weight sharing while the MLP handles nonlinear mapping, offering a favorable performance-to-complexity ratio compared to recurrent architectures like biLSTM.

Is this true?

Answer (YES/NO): NO